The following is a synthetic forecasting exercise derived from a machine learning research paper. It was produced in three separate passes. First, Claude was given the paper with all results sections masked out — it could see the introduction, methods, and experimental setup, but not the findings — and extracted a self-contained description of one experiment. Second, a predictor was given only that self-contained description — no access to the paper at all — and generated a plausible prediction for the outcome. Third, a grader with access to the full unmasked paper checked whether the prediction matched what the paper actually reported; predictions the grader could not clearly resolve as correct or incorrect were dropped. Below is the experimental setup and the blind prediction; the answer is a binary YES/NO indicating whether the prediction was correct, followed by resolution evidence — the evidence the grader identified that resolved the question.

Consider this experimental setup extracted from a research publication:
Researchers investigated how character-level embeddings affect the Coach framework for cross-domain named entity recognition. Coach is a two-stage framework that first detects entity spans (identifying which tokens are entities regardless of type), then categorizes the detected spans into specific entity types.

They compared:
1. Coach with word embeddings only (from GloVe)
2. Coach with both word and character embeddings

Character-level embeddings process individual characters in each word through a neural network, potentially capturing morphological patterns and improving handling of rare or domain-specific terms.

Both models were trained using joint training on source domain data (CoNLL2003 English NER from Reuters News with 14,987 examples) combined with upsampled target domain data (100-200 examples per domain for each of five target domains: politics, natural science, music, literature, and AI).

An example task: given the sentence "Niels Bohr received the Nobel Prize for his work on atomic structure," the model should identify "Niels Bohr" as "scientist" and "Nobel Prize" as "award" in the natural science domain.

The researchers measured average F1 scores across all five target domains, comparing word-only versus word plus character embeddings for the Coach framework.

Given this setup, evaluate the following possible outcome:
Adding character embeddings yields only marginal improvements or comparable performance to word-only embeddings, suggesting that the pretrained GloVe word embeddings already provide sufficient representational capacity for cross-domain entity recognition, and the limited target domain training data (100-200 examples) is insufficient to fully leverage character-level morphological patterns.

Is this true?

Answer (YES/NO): NO